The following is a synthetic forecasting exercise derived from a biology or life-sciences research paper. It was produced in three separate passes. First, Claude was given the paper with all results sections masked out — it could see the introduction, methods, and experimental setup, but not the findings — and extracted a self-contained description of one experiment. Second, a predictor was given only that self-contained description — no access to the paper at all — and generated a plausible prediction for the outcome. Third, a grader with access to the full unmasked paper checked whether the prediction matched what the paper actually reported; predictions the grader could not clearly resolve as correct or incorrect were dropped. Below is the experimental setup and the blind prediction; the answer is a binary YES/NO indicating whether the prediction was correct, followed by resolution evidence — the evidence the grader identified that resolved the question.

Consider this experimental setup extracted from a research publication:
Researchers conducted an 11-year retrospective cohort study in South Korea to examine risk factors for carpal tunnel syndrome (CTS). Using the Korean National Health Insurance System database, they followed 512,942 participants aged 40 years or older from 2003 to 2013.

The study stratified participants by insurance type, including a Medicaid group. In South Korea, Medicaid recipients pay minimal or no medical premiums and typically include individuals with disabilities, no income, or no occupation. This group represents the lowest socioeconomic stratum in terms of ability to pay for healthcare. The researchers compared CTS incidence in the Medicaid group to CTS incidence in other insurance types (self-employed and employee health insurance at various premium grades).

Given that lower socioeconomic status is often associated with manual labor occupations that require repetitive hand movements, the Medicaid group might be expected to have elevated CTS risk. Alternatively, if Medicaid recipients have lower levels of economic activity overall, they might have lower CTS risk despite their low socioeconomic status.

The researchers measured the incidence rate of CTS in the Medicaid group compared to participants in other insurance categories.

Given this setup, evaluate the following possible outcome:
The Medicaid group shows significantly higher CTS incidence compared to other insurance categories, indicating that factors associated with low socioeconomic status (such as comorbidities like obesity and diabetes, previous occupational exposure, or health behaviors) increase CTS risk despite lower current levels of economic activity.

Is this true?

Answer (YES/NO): NO